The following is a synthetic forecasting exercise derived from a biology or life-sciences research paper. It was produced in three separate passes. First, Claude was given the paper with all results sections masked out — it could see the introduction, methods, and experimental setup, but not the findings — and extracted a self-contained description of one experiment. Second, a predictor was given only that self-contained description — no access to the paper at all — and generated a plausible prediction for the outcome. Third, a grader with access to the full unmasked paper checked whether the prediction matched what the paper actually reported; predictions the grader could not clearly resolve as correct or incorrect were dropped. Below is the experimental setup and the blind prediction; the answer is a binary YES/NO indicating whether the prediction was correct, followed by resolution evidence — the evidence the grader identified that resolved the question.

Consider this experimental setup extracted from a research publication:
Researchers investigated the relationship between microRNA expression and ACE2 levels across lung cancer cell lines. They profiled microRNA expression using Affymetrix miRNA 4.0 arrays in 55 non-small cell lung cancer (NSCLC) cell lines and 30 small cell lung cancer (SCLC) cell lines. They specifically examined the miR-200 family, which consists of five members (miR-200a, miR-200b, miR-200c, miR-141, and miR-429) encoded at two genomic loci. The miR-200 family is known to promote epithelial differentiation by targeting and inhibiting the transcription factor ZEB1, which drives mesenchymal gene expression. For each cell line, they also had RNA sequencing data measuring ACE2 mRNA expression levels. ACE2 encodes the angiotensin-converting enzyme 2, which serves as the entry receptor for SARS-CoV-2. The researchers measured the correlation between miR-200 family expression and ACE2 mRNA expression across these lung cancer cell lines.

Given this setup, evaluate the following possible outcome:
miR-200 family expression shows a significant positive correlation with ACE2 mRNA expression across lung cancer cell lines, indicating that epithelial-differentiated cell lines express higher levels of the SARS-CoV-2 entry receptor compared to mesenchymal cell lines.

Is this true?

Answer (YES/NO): YES